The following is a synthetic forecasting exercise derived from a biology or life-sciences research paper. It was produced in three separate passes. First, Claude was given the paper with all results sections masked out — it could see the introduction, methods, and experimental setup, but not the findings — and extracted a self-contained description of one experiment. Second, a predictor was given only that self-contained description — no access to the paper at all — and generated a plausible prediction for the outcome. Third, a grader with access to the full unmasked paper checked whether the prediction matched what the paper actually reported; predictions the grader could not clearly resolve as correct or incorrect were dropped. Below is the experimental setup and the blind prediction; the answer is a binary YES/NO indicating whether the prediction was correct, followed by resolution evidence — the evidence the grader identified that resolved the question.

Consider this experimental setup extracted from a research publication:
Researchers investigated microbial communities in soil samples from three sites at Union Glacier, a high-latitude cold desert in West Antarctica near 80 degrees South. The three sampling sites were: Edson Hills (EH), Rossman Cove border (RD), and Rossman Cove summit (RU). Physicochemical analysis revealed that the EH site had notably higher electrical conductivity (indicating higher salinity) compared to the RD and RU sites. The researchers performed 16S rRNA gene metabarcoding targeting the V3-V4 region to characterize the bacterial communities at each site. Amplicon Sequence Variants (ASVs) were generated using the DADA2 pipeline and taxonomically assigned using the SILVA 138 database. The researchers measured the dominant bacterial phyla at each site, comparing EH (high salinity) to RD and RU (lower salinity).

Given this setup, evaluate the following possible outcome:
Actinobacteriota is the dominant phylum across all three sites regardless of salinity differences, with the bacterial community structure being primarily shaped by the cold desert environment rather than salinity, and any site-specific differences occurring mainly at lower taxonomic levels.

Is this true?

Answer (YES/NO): NO